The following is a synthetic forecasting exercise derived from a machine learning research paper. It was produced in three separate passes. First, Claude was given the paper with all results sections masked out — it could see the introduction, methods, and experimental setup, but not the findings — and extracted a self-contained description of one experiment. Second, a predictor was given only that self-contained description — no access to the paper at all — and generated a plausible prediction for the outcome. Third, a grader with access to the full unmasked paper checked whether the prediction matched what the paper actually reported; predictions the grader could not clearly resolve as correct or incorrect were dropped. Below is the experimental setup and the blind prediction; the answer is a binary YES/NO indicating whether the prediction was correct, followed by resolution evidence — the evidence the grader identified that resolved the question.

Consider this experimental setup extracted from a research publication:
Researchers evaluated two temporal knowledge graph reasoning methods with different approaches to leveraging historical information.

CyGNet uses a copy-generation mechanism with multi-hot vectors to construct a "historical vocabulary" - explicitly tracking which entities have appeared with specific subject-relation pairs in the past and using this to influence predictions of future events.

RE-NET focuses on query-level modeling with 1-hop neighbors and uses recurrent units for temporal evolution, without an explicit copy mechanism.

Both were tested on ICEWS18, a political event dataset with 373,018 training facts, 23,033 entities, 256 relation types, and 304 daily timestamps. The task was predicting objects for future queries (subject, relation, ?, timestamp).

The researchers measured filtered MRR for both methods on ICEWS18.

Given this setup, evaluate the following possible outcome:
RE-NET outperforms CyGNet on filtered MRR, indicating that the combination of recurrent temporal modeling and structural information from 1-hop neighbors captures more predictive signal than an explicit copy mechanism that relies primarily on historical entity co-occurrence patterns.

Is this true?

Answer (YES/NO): YES